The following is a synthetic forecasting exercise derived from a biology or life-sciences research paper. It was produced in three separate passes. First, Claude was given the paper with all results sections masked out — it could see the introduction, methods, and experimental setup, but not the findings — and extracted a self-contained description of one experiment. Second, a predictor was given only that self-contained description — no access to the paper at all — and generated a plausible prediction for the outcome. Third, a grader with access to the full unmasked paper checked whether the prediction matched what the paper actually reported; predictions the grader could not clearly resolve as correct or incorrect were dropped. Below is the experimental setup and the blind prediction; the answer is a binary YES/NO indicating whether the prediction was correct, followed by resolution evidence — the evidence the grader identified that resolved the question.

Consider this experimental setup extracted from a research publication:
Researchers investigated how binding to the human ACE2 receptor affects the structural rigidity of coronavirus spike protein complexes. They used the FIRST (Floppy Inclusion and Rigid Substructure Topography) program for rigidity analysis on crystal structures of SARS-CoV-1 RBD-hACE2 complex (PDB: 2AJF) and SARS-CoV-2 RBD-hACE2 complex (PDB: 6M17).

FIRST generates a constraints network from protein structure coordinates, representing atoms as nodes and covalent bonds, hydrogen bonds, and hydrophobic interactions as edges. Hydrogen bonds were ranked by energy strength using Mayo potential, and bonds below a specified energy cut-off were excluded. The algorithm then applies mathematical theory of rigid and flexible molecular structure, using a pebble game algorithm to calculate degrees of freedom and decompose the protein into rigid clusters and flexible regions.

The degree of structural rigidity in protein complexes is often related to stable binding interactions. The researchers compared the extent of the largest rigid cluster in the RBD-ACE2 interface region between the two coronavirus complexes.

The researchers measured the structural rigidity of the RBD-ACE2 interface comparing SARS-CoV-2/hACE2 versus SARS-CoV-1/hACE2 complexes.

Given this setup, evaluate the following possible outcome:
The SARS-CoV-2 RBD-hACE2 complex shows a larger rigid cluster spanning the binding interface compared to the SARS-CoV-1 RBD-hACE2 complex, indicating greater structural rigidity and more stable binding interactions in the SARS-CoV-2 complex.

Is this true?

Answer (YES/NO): YES